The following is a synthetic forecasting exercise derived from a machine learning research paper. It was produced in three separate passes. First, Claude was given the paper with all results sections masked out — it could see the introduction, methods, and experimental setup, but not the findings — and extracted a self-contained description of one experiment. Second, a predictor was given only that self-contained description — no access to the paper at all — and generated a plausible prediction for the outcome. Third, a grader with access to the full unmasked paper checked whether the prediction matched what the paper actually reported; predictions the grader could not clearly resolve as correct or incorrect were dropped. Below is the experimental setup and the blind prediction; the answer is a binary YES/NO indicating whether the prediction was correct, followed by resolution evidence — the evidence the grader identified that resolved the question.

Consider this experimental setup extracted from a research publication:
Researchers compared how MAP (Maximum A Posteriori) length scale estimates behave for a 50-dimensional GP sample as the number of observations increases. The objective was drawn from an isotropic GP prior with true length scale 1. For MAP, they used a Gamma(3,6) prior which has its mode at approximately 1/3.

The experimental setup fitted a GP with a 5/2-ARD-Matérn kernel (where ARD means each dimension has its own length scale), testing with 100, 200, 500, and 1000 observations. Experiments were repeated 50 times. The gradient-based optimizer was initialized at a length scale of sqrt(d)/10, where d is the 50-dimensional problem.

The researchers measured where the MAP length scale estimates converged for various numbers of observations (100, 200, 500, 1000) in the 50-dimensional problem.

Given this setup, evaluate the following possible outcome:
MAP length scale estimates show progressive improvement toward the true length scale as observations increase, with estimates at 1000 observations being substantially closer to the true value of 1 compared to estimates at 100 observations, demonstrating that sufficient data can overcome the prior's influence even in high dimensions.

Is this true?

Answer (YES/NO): NO